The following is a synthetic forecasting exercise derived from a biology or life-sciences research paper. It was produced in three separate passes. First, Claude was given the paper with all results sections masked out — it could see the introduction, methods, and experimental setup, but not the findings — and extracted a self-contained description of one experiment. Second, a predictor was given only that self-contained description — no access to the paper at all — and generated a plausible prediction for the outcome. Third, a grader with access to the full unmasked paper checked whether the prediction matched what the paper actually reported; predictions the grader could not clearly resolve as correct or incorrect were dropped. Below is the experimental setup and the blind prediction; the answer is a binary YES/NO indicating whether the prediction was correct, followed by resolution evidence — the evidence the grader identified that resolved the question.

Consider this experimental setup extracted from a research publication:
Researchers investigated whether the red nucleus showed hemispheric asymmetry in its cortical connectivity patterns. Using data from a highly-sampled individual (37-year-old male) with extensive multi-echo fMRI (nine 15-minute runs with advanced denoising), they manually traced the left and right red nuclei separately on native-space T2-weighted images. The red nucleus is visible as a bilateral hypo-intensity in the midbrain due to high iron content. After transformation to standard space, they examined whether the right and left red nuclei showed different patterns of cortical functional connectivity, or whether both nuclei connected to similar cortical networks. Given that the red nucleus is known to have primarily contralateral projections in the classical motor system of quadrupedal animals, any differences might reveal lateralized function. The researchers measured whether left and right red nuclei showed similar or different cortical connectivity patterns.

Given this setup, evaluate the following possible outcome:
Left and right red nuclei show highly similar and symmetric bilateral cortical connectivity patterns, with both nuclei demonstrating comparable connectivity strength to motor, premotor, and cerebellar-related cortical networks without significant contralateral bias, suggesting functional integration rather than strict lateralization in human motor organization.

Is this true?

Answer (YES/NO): NO